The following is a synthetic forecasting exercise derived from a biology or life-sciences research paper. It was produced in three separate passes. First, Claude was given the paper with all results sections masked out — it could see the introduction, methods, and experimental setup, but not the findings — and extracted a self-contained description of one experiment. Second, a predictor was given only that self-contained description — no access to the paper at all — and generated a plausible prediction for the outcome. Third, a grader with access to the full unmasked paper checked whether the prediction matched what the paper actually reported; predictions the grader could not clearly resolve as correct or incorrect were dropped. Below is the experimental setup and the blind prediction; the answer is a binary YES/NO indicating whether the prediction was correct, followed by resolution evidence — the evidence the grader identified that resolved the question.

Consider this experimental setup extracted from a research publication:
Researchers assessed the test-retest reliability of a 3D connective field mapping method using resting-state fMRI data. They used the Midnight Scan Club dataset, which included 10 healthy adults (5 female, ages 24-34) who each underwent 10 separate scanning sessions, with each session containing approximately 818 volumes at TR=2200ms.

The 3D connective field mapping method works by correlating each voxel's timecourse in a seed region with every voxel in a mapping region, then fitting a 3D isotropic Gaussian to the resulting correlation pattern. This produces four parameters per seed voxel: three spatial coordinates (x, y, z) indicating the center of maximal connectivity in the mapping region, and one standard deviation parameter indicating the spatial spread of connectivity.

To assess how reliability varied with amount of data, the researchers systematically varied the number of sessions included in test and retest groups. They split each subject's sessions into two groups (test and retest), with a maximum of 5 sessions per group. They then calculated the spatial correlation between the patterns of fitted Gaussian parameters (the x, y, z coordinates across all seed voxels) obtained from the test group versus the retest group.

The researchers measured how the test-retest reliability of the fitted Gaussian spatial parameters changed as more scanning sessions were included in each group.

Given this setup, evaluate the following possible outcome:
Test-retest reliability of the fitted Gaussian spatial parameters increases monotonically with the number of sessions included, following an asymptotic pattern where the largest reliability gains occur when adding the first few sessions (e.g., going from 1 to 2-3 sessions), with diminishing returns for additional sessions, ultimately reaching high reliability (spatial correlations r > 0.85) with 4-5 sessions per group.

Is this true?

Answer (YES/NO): NO